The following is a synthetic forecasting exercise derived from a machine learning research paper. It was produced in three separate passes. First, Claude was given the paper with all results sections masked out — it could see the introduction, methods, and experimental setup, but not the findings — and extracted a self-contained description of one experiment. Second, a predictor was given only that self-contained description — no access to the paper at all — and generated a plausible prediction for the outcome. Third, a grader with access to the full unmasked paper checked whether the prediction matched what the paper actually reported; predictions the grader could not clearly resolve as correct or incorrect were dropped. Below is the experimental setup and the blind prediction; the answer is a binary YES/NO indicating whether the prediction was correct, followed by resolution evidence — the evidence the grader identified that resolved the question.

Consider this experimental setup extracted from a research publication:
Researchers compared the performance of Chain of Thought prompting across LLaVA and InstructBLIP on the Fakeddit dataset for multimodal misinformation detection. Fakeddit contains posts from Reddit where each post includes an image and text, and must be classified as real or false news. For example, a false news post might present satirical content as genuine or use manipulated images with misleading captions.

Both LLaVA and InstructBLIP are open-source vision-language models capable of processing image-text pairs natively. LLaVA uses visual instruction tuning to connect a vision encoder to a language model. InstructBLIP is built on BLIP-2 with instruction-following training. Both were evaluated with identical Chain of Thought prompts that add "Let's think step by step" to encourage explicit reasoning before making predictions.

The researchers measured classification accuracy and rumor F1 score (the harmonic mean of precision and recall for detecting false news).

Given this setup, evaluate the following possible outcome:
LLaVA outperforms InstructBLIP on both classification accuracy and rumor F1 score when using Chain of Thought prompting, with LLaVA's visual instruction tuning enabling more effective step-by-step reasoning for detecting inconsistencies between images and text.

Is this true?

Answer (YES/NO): YES